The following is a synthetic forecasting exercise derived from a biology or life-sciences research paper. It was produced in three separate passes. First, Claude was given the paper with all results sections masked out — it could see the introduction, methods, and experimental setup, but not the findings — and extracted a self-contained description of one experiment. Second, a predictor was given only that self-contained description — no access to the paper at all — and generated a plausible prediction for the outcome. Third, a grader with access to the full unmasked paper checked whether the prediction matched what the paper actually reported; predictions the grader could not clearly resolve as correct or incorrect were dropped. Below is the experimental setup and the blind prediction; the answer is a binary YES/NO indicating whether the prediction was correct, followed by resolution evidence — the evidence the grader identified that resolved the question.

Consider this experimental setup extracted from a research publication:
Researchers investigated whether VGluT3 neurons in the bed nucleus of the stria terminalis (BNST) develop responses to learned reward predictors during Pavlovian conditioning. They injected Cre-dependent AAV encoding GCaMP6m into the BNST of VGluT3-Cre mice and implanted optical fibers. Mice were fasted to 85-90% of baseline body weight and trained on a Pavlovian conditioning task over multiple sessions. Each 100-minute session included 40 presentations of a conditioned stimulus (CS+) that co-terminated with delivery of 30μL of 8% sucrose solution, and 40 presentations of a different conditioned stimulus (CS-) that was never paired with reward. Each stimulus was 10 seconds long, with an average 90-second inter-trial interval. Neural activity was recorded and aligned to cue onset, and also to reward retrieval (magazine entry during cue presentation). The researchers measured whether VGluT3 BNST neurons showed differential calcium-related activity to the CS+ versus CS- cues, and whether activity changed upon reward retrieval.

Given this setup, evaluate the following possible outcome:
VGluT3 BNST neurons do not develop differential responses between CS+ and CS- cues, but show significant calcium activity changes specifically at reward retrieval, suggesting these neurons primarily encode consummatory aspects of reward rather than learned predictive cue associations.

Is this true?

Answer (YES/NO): NO